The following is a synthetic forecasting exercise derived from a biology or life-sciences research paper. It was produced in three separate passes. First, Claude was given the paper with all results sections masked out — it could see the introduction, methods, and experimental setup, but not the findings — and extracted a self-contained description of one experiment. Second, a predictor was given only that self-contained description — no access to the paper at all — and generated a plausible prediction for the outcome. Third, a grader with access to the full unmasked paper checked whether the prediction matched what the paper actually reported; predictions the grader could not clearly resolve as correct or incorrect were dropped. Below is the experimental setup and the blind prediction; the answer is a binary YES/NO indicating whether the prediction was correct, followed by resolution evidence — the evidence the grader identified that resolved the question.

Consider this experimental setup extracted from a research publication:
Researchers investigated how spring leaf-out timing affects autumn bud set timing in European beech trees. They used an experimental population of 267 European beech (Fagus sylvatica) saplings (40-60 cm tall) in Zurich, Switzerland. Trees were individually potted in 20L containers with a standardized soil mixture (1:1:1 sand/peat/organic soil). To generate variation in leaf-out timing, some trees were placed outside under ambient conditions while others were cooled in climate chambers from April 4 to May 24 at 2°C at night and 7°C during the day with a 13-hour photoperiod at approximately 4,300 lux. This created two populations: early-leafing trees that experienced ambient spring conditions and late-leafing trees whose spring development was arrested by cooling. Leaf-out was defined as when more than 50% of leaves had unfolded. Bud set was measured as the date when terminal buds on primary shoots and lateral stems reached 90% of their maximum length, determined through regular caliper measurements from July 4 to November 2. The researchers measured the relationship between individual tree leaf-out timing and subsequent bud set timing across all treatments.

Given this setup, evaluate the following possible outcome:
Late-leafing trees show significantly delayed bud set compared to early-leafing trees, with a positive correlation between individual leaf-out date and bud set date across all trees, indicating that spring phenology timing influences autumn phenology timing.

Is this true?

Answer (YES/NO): YES